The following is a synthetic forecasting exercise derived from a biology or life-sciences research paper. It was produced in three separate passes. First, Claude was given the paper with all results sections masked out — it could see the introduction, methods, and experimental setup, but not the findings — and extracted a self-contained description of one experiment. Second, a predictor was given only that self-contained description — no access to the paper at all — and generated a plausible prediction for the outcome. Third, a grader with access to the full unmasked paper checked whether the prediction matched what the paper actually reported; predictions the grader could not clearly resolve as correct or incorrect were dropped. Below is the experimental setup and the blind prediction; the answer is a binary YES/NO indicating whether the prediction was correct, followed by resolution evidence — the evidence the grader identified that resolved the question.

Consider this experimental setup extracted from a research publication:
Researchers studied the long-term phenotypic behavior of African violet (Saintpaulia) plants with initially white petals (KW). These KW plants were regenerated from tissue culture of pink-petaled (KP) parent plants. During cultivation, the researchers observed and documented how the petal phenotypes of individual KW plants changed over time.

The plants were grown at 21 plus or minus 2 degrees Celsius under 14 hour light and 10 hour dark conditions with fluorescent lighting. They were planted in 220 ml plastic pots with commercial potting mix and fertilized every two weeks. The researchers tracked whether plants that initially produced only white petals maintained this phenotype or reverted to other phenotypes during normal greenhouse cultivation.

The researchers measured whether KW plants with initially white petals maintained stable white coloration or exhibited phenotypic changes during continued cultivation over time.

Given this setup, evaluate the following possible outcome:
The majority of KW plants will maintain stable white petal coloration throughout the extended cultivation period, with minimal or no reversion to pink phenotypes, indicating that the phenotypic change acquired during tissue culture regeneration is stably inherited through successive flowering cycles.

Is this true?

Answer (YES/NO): NO